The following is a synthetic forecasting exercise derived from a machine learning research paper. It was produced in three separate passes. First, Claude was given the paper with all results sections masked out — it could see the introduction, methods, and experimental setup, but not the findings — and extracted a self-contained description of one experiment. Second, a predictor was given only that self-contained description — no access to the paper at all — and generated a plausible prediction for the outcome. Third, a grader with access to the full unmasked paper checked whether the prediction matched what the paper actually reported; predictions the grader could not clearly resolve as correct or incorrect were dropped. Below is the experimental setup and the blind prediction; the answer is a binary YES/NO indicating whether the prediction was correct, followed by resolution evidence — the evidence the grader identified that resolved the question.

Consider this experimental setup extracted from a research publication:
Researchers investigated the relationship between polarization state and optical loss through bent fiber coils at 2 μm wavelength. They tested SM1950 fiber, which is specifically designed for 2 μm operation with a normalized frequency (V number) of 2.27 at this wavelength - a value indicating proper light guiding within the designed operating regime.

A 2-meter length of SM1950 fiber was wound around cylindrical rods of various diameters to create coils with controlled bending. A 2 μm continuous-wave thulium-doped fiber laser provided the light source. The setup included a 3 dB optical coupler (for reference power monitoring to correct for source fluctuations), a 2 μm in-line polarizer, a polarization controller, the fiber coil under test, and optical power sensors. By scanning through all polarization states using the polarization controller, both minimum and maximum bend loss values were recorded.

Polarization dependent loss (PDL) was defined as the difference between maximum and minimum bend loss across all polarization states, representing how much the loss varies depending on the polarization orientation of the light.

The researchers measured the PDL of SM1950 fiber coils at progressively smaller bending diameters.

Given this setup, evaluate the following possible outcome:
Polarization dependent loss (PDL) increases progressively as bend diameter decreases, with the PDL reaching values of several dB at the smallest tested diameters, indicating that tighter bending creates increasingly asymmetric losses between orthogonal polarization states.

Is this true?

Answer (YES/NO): NO